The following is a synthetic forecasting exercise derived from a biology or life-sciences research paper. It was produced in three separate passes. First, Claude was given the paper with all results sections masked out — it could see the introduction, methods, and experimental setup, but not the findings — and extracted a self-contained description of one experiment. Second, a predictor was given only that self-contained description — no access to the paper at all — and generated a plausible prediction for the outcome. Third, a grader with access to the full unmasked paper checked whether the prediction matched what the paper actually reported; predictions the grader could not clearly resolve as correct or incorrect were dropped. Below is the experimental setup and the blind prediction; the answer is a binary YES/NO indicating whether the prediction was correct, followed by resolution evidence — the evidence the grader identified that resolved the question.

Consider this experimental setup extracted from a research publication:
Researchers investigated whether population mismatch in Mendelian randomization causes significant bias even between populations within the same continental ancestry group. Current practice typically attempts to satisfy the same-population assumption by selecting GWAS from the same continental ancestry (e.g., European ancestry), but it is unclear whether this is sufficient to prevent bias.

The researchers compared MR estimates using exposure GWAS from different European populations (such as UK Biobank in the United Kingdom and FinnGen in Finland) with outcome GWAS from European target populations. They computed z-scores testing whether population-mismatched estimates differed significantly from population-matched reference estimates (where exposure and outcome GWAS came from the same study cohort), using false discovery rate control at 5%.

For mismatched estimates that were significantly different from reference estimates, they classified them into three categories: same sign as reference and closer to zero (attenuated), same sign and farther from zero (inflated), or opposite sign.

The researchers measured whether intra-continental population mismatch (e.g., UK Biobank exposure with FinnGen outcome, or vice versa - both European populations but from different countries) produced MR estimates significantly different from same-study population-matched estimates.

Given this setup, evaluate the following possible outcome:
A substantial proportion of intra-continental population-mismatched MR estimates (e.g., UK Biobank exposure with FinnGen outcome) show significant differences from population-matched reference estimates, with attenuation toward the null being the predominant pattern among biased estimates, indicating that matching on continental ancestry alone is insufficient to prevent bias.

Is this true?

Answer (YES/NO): YES